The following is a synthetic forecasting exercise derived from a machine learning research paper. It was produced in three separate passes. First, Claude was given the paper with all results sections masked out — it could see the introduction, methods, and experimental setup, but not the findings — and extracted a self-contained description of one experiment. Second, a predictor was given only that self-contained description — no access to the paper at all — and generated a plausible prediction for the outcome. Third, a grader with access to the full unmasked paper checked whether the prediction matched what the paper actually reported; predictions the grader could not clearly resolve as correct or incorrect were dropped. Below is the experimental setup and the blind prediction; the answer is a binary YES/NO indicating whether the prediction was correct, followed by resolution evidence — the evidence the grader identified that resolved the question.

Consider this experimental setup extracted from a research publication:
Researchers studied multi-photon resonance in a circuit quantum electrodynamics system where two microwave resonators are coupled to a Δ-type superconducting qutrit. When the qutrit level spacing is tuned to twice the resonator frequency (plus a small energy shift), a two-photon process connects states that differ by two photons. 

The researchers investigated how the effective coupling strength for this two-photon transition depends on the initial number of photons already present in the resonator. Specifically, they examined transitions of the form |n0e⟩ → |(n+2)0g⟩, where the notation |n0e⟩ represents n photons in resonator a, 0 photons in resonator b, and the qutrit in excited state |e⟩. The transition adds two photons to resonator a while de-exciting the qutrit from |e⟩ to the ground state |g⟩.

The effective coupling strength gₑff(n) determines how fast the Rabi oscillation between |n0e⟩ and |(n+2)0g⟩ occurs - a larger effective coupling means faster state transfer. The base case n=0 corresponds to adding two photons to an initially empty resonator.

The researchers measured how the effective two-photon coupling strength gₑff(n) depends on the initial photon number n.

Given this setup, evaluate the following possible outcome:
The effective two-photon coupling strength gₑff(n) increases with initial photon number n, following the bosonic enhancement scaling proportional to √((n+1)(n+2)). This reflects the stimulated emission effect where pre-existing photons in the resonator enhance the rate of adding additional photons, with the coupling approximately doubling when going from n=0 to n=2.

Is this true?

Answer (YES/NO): YES